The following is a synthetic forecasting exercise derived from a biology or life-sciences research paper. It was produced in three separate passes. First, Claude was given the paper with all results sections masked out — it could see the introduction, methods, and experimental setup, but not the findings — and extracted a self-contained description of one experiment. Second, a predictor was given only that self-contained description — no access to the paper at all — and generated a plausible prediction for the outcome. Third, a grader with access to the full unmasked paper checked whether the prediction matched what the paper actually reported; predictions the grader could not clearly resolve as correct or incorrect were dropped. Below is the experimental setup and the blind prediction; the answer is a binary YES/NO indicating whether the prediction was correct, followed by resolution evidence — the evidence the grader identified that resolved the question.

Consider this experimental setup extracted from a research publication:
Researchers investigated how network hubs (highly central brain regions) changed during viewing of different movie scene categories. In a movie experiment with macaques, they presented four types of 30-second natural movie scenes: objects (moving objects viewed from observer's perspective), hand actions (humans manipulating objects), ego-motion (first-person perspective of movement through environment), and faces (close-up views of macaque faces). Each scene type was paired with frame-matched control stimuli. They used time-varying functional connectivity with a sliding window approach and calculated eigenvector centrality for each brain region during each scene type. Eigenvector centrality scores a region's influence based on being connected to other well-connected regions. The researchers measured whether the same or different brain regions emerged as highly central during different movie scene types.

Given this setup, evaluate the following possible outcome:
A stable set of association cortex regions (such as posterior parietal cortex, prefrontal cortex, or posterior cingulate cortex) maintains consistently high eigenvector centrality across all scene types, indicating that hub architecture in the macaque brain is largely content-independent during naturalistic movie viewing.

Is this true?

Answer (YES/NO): NO